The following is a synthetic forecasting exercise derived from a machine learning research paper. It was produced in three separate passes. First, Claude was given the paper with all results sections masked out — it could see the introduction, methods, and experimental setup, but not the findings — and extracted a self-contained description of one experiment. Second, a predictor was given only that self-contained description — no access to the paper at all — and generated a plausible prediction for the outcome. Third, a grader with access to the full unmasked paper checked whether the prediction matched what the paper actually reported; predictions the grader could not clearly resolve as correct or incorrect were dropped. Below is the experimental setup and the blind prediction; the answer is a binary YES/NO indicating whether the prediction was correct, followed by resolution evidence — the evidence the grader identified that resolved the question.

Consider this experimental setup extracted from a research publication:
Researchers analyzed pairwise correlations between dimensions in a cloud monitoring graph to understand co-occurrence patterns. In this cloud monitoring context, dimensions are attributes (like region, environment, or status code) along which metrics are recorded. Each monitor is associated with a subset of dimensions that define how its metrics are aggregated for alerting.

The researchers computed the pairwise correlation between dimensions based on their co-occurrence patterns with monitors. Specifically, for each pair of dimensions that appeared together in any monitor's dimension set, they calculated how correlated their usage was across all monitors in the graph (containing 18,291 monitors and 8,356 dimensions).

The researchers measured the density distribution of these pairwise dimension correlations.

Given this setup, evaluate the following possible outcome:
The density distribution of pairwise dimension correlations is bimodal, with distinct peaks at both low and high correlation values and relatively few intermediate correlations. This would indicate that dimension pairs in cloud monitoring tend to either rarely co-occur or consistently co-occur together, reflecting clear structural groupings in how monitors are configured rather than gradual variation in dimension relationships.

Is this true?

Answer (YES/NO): YES